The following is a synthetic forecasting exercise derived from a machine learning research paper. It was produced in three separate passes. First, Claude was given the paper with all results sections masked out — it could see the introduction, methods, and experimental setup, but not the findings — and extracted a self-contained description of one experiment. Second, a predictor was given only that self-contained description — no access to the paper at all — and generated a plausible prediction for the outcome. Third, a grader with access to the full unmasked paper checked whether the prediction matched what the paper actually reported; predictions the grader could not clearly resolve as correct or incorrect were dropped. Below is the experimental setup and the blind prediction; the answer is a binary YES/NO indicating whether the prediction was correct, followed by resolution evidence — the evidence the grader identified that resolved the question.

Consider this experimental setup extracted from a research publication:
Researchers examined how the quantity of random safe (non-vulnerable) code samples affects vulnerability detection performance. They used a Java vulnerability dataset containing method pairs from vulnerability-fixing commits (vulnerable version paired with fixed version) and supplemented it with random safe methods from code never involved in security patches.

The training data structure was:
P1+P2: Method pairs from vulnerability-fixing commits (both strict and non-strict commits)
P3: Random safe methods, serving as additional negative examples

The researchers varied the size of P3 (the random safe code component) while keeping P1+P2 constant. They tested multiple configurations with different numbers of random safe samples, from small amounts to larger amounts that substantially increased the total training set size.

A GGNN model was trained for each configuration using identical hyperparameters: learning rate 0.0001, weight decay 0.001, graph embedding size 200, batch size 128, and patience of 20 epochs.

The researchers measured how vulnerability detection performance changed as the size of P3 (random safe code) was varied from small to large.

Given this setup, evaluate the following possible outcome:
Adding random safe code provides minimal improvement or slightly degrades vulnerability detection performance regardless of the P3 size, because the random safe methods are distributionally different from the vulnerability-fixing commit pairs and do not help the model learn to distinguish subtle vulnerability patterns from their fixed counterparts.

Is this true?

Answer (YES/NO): NO